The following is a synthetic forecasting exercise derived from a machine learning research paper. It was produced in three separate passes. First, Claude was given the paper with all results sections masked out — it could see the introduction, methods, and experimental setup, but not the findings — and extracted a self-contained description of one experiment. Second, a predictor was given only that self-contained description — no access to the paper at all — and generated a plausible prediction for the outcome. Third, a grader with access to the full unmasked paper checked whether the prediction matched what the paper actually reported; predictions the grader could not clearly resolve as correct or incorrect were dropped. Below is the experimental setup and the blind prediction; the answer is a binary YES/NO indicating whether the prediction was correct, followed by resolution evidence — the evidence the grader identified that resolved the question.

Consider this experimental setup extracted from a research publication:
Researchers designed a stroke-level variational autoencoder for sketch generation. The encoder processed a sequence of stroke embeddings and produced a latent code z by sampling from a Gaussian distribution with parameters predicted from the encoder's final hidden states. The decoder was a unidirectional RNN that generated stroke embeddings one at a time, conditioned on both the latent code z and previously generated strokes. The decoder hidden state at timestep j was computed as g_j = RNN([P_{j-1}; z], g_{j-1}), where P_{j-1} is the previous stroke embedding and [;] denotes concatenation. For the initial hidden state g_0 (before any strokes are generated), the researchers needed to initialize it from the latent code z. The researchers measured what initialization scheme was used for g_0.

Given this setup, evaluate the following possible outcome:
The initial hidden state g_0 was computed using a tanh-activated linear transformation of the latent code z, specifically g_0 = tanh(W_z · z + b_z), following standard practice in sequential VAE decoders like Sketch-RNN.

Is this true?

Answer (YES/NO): NO